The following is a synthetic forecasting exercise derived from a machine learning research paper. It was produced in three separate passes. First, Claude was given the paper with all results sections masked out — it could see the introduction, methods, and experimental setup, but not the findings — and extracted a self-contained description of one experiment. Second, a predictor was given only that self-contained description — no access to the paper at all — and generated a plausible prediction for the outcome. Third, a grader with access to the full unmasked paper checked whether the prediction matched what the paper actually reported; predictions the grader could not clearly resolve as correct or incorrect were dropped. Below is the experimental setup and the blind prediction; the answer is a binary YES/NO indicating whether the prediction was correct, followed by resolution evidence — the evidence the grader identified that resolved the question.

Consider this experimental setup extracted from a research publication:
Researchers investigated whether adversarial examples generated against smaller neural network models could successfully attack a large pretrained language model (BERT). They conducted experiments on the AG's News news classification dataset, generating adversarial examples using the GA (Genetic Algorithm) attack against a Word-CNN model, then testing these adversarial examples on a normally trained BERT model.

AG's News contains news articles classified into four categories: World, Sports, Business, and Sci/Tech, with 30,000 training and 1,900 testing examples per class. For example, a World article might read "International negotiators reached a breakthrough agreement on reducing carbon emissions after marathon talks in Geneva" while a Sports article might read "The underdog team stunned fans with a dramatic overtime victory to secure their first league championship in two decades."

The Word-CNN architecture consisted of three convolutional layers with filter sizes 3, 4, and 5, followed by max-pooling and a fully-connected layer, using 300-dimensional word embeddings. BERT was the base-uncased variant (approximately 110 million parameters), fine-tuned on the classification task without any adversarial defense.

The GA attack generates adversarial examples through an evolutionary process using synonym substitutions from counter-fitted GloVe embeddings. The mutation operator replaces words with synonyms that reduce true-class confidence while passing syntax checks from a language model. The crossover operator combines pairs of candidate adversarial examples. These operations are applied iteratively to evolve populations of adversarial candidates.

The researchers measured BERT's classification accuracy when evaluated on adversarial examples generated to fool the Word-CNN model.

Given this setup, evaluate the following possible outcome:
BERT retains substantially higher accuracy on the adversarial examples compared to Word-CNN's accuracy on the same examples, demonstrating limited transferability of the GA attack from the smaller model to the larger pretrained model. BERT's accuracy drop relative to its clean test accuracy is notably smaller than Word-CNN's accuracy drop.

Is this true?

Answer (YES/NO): YES